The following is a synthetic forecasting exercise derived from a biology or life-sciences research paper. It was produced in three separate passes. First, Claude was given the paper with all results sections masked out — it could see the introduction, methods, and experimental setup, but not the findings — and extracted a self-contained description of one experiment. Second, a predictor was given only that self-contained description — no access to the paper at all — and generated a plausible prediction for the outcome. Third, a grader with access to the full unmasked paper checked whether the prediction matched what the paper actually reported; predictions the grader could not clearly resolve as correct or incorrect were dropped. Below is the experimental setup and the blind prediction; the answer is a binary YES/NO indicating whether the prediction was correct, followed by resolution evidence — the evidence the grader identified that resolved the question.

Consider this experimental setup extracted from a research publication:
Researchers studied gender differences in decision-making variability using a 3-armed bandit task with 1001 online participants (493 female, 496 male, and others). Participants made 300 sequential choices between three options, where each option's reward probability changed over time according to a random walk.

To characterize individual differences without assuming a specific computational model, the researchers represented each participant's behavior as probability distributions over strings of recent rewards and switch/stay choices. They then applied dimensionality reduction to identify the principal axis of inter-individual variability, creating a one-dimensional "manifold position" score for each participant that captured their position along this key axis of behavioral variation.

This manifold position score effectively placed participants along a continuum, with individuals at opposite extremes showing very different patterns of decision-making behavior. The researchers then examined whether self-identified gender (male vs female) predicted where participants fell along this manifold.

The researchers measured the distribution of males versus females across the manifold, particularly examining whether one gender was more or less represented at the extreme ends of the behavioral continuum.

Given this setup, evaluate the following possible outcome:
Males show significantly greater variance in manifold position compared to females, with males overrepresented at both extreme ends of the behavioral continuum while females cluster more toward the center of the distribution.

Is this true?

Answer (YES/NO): YES